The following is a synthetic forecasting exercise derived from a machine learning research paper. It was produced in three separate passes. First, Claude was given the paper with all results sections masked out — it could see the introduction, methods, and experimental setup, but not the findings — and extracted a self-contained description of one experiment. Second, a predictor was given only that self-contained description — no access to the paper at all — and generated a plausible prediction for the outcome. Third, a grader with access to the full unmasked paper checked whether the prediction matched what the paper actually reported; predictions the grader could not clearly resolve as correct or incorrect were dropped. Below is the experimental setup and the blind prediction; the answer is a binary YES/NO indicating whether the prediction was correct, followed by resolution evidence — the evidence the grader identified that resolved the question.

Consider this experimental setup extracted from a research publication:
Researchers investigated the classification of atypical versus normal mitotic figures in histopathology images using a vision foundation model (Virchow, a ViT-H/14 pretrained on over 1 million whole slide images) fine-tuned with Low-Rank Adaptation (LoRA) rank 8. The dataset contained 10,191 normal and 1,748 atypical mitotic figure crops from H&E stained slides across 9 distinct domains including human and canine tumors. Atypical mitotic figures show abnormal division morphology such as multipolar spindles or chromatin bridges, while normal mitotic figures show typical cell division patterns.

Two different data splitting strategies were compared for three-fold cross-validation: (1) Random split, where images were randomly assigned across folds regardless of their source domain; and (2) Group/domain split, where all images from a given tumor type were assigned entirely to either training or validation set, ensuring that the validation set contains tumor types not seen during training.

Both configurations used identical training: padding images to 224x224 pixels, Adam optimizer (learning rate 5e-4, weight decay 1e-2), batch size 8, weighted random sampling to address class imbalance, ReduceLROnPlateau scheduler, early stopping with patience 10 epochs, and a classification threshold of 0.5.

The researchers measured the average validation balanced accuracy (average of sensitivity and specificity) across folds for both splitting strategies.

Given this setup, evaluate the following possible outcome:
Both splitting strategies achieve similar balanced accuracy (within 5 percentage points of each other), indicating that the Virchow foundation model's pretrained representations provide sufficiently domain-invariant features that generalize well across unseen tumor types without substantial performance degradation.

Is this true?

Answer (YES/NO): NO